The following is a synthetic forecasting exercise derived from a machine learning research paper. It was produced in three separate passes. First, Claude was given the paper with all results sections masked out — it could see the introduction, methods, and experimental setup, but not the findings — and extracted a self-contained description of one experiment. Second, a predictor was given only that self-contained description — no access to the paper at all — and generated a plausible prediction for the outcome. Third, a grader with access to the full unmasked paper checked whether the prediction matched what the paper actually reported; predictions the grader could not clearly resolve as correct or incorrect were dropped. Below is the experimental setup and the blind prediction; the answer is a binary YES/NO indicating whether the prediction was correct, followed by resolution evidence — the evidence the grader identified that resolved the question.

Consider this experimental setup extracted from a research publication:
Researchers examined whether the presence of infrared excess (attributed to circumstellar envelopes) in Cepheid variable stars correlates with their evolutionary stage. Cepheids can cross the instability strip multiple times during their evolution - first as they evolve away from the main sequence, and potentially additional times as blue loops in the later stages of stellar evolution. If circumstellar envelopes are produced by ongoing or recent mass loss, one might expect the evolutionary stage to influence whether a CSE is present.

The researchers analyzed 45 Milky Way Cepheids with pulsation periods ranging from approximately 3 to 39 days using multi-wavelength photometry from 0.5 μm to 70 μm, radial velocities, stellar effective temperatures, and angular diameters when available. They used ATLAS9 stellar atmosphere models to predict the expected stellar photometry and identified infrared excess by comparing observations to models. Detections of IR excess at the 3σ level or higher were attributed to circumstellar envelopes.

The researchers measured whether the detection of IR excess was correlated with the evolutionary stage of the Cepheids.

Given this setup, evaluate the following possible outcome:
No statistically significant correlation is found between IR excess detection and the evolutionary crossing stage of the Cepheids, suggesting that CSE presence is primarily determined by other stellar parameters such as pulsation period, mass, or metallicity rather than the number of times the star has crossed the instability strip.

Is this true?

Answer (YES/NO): YES